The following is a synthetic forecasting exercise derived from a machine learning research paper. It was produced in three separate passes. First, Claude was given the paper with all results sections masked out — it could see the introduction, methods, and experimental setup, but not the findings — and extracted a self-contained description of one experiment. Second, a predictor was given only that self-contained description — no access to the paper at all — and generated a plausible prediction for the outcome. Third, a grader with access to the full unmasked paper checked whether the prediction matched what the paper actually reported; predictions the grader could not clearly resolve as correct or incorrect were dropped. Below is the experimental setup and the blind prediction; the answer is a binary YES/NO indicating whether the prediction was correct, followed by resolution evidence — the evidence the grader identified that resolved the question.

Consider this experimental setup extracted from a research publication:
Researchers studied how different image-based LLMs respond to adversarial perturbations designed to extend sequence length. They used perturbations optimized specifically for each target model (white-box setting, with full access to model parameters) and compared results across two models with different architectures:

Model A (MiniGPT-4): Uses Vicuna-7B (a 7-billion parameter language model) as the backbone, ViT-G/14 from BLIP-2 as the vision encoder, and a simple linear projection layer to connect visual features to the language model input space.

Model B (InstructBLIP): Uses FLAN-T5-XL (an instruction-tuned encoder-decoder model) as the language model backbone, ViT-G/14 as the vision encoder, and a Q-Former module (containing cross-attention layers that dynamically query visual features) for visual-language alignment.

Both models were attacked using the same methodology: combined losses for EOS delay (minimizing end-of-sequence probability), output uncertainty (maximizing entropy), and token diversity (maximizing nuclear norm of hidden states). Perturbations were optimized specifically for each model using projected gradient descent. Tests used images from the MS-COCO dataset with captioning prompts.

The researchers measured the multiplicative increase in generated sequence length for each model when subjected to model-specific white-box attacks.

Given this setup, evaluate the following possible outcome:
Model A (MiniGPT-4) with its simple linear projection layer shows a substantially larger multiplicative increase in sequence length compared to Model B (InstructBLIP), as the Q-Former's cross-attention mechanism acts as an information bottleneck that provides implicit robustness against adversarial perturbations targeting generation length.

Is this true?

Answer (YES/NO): YES